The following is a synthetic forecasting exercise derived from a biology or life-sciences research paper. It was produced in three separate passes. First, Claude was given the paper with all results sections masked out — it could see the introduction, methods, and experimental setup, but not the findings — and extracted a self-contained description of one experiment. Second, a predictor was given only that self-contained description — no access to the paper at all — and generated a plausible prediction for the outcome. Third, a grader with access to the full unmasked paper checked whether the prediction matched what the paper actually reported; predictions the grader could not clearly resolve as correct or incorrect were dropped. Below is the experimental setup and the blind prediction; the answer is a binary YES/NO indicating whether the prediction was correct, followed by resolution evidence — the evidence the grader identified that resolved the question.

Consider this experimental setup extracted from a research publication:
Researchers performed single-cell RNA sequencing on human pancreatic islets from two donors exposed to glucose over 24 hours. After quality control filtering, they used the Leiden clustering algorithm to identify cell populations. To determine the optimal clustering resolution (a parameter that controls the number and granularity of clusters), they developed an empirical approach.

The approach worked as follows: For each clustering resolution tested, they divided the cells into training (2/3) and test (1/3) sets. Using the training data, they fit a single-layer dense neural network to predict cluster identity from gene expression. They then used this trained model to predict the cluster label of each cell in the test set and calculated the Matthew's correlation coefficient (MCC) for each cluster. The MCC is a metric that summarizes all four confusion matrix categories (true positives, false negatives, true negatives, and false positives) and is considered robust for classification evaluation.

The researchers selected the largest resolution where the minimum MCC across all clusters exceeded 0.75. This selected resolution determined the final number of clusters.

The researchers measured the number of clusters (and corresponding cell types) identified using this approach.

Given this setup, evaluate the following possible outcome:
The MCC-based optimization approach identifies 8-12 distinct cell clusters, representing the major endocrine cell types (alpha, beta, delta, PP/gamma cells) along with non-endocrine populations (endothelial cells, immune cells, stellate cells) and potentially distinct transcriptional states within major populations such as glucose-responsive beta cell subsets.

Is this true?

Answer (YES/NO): NO